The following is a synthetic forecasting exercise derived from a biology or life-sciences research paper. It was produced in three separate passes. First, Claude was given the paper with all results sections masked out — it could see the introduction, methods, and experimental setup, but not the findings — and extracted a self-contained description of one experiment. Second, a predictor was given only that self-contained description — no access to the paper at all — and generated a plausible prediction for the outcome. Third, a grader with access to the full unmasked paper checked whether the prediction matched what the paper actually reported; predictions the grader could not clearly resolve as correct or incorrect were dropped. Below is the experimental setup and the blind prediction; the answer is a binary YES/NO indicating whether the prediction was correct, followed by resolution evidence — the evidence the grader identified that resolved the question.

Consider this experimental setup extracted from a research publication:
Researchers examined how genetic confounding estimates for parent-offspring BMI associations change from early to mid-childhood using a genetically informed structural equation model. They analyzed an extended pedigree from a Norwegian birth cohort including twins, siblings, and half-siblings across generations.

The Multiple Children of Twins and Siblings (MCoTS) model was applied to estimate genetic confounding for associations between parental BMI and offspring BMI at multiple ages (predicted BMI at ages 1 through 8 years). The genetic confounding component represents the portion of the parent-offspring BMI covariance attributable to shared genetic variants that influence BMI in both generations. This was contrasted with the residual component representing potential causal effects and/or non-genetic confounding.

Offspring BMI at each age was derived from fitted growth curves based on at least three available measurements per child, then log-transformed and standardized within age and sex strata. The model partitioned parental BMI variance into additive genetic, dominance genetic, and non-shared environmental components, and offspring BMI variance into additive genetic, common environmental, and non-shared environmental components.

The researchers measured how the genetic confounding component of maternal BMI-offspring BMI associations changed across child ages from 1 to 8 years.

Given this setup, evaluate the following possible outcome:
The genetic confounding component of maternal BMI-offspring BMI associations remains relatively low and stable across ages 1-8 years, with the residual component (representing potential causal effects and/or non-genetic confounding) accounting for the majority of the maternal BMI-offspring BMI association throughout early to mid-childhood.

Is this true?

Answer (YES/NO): NO